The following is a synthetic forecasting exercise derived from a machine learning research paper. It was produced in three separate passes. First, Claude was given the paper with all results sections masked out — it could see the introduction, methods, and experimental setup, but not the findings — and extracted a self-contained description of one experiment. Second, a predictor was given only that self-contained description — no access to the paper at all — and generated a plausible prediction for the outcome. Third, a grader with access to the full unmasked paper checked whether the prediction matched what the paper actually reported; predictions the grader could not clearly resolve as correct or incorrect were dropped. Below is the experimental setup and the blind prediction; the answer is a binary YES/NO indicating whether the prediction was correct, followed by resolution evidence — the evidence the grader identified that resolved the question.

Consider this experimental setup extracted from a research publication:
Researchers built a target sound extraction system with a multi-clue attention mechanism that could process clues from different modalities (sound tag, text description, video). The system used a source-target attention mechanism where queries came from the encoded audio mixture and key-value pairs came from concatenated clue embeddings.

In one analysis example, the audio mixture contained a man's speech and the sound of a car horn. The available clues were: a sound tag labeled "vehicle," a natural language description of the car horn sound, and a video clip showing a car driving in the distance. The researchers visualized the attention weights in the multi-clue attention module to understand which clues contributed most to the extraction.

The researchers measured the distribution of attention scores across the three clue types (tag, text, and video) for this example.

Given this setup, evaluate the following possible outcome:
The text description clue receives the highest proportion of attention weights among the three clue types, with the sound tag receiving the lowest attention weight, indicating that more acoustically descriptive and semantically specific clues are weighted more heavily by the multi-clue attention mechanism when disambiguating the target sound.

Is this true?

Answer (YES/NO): NO